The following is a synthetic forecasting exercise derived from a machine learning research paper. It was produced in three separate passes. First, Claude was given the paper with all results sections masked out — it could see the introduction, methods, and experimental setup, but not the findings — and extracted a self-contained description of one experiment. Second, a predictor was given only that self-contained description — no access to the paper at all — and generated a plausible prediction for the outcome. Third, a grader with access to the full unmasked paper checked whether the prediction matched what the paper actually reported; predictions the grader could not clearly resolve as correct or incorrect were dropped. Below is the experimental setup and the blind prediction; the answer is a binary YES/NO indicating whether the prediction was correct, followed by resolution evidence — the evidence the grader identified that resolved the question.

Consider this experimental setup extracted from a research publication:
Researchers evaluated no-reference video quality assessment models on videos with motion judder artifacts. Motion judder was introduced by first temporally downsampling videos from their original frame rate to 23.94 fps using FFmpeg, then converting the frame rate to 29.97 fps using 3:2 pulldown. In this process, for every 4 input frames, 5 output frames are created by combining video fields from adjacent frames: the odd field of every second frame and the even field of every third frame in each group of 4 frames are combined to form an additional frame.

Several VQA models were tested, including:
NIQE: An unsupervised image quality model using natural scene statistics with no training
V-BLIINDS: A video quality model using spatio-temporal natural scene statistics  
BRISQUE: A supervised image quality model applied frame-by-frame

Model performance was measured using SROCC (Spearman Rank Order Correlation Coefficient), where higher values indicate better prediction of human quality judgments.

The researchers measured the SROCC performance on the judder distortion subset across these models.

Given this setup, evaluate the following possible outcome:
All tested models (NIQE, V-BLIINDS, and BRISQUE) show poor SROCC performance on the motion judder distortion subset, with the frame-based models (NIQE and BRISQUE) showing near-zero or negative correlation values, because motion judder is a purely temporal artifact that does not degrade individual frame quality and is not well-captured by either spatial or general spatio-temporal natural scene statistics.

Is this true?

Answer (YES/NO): NO